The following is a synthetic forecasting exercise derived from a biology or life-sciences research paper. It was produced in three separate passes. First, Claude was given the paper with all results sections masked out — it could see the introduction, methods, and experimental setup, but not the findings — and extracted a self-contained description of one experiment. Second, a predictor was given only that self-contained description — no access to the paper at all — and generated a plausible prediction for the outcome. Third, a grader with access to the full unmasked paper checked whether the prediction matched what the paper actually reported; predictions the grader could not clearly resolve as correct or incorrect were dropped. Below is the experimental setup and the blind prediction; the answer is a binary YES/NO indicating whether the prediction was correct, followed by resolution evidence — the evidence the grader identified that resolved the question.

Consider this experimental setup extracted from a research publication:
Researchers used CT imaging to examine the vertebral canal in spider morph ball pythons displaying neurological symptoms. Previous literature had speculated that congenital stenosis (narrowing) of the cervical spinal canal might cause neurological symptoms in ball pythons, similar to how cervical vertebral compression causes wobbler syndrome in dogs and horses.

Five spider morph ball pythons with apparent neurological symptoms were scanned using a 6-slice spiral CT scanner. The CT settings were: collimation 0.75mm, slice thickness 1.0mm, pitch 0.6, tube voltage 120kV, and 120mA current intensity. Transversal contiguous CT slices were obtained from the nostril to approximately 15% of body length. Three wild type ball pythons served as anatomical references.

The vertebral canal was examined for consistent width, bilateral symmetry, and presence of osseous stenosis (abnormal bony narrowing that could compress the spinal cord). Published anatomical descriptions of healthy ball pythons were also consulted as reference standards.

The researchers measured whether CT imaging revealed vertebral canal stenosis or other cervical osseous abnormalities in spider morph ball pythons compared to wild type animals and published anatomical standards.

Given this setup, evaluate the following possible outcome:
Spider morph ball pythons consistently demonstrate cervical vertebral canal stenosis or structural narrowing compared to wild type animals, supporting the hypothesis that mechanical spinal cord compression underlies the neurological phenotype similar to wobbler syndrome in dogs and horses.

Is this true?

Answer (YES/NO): NO